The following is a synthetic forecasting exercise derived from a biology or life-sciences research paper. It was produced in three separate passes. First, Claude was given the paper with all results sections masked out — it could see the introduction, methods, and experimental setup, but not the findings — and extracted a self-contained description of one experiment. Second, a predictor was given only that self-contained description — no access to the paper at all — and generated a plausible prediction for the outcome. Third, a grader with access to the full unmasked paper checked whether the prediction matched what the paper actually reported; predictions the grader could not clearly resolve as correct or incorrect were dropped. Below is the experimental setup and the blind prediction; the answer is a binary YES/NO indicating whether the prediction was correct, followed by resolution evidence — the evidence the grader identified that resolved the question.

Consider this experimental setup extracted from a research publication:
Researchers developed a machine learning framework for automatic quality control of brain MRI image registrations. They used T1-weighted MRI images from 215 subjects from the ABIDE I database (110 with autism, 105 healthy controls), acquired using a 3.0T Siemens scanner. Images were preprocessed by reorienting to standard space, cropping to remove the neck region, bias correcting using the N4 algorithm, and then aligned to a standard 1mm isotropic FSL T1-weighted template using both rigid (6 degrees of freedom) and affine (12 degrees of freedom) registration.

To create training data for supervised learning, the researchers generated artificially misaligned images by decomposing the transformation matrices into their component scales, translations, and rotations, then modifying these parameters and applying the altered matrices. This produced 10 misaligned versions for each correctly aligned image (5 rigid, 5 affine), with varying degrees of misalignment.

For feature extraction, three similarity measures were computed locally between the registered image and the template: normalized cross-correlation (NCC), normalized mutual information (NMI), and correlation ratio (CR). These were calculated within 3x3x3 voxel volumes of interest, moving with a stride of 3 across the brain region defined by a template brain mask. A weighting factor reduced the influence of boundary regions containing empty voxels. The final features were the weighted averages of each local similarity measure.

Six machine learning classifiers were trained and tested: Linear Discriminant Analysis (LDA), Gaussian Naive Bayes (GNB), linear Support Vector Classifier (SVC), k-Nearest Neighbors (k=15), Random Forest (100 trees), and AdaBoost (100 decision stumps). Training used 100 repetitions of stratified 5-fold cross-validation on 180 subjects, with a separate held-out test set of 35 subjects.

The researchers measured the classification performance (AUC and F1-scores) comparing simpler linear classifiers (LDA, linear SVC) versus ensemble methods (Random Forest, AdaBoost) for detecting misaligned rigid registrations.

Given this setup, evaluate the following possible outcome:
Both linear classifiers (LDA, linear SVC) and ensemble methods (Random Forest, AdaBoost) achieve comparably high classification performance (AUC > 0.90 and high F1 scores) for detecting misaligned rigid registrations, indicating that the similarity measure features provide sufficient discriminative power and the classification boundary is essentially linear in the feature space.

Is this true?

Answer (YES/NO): NO